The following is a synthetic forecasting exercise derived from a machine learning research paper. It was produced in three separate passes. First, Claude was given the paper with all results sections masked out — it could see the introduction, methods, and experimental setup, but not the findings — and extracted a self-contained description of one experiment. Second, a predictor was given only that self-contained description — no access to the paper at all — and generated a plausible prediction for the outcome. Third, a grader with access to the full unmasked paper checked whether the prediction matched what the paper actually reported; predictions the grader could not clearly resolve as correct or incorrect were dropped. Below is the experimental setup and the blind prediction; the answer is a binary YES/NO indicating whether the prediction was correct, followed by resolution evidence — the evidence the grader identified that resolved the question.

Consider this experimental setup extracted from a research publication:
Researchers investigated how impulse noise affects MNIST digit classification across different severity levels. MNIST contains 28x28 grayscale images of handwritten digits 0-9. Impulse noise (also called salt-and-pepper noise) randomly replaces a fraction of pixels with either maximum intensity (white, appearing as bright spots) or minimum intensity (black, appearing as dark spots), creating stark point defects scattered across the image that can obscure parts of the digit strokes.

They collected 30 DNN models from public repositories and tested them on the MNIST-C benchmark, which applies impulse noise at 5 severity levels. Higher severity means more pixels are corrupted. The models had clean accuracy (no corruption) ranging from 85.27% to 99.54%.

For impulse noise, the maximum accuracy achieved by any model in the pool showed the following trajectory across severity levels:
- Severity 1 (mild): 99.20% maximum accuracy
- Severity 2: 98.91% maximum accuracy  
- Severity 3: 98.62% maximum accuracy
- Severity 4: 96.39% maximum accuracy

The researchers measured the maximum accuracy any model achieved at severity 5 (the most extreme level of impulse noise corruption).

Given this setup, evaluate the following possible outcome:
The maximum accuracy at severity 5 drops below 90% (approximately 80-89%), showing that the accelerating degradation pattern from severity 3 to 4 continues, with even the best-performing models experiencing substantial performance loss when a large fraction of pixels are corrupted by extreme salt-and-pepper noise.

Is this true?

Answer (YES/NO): YES